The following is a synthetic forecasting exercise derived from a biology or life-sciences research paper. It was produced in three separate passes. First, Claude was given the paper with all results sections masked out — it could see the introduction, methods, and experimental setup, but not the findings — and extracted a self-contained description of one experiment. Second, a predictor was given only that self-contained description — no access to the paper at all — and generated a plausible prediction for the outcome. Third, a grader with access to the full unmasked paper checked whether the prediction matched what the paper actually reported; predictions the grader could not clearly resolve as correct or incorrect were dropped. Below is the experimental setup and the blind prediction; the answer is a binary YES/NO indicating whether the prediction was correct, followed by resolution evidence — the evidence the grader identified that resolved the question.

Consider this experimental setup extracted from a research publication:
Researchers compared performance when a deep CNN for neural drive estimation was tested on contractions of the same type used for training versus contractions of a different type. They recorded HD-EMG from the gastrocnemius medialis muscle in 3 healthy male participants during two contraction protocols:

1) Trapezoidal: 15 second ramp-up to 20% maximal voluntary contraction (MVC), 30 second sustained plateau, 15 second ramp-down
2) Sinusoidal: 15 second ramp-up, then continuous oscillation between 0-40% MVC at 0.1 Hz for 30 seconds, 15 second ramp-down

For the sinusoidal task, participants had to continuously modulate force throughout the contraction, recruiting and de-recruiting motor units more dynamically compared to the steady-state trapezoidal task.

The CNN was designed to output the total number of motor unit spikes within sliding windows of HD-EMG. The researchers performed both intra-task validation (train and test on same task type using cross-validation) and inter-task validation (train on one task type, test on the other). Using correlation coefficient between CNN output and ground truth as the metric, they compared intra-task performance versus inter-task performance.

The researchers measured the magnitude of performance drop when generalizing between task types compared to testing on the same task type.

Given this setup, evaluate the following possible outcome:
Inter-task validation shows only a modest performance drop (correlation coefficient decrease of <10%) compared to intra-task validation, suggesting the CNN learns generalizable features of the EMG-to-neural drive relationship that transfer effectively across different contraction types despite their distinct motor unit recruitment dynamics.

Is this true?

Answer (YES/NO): YES